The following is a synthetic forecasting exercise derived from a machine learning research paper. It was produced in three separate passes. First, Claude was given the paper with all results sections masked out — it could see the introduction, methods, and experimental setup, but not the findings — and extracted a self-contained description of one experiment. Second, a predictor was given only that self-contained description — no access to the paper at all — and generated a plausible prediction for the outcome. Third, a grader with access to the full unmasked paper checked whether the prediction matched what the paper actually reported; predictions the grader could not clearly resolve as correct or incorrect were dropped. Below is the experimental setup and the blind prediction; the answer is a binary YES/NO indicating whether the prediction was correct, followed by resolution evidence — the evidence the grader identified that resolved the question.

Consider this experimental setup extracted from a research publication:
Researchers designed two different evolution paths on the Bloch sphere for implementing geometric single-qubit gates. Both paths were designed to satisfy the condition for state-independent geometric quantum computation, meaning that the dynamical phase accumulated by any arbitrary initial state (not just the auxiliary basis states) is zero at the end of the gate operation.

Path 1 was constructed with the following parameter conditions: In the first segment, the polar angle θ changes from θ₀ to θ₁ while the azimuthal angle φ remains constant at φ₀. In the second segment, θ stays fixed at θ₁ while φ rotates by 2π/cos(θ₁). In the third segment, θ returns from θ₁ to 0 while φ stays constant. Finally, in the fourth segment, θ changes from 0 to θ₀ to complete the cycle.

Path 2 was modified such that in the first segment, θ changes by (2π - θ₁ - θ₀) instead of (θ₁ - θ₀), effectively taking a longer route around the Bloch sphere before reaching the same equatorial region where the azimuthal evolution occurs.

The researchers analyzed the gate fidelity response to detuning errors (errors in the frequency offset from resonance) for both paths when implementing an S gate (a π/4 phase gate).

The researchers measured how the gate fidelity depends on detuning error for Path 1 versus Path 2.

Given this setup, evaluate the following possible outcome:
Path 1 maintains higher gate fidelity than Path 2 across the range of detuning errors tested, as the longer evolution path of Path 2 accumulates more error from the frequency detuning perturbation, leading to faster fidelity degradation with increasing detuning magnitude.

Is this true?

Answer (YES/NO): NO